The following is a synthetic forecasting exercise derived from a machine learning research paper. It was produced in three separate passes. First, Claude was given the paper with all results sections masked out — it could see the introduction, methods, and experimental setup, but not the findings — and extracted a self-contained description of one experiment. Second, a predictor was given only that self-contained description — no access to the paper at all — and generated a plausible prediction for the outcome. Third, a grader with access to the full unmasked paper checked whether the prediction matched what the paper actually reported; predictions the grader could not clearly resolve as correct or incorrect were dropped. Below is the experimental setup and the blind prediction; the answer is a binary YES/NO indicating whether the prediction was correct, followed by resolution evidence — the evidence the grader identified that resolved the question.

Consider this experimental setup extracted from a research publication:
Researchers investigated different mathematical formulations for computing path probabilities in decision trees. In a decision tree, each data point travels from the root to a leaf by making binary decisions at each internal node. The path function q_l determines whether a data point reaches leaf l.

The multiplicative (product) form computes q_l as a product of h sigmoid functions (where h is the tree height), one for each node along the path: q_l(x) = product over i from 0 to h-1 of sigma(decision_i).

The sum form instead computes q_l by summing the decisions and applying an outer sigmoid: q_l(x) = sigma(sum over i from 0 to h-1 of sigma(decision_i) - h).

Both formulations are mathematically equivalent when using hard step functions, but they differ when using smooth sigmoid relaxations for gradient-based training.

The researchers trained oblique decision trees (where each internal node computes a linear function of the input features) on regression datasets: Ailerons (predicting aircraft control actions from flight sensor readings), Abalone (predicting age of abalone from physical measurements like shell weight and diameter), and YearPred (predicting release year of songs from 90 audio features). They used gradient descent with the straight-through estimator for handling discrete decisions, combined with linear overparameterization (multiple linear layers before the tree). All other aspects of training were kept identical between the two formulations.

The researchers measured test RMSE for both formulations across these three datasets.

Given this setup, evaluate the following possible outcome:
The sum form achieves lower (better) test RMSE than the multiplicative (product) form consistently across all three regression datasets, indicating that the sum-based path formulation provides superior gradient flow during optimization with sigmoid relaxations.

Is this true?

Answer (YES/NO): YES